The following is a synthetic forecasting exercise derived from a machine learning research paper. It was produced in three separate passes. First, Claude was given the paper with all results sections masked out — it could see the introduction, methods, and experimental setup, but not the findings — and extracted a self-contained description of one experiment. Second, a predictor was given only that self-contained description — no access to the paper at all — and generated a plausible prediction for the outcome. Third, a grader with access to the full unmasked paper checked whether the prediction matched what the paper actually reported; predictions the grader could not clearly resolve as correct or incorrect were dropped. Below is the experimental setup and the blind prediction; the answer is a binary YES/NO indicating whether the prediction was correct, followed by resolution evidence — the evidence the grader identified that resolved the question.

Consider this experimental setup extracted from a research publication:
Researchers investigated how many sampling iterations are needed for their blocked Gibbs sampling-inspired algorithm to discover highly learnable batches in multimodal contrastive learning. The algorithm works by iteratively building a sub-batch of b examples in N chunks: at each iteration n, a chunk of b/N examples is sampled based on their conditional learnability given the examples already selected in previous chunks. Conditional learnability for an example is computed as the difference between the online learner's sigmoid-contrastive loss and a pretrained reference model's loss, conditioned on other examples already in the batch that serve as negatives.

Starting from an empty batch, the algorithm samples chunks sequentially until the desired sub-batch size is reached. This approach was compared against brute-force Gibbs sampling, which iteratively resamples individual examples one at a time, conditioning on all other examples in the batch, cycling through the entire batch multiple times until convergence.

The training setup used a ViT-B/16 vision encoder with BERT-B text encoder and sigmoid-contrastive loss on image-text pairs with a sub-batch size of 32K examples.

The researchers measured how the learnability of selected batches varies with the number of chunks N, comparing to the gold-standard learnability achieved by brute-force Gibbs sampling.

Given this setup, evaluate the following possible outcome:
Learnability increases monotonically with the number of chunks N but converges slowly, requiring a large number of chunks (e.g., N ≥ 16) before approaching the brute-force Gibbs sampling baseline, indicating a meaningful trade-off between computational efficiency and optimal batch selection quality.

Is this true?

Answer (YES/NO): NO